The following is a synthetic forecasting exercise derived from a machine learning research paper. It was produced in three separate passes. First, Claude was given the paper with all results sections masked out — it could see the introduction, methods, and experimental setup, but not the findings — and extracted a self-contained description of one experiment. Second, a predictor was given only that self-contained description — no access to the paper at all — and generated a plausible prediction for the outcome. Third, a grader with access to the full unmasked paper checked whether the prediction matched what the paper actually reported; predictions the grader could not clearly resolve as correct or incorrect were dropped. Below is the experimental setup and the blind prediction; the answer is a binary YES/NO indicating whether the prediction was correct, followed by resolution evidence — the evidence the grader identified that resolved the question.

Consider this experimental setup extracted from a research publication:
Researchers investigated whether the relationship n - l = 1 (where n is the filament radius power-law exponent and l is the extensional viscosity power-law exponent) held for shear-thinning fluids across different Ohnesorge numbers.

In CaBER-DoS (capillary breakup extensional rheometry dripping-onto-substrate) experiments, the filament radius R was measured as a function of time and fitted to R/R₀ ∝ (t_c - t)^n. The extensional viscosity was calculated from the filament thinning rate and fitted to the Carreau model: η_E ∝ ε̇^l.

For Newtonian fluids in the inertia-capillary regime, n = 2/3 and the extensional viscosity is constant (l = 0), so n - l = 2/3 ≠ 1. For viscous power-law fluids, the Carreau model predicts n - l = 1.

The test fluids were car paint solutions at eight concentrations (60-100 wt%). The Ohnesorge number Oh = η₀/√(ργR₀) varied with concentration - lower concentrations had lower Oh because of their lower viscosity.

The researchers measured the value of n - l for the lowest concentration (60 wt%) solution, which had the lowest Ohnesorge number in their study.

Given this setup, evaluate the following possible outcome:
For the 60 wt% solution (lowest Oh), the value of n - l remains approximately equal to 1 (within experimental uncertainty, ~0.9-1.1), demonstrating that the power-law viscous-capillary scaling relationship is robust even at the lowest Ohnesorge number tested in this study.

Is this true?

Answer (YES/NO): NO